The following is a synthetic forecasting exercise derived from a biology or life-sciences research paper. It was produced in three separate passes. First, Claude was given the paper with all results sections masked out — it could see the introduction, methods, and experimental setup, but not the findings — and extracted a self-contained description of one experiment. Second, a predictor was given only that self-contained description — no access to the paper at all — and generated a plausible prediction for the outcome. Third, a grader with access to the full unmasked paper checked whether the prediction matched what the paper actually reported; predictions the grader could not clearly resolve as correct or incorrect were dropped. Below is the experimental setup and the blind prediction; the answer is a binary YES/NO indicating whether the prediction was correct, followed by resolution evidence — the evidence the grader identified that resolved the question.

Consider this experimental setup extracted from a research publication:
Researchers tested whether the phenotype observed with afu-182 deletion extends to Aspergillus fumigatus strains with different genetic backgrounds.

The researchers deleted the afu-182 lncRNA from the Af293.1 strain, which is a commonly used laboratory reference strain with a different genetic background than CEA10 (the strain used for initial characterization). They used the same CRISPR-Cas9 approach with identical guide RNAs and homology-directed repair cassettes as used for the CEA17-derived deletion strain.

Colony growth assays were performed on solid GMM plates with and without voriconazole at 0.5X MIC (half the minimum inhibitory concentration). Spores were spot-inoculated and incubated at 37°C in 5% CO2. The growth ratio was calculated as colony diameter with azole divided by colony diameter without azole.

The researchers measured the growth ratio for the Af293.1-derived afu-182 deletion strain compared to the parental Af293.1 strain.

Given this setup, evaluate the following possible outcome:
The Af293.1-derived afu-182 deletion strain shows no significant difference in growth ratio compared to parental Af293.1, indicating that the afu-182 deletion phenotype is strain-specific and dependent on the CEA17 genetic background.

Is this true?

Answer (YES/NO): NO